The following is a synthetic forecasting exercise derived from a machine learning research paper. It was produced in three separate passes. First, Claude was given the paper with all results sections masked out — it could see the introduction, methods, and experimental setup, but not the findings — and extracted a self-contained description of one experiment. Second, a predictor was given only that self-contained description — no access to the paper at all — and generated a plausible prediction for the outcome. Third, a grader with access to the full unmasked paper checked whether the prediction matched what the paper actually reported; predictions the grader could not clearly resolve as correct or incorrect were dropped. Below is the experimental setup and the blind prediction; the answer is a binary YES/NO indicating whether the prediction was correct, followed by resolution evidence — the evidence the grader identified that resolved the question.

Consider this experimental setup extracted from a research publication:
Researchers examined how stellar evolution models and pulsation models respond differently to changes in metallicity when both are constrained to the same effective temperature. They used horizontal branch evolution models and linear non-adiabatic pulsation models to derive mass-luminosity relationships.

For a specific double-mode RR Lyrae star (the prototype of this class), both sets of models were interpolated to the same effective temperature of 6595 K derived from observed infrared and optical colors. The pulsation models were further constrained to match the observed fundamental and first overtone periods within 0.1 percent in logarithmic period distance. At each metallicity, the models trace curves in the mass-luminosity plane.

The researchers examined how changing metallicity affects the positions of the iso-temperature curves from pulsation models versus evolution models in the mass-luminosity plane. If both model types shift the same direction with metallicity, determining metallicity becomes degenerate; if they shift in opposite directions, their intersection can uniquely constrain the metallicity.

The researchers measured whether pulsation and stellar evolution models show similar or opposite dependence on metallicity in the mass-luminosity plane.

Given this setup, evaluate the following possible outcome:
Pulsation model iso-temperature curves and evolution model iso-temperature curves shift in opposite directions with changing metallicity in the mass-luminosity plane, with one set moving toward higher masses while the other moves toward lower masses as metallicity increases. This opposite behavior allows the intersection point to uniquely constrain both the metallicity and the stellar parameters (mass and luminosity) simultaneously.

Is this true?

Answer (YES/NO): YES